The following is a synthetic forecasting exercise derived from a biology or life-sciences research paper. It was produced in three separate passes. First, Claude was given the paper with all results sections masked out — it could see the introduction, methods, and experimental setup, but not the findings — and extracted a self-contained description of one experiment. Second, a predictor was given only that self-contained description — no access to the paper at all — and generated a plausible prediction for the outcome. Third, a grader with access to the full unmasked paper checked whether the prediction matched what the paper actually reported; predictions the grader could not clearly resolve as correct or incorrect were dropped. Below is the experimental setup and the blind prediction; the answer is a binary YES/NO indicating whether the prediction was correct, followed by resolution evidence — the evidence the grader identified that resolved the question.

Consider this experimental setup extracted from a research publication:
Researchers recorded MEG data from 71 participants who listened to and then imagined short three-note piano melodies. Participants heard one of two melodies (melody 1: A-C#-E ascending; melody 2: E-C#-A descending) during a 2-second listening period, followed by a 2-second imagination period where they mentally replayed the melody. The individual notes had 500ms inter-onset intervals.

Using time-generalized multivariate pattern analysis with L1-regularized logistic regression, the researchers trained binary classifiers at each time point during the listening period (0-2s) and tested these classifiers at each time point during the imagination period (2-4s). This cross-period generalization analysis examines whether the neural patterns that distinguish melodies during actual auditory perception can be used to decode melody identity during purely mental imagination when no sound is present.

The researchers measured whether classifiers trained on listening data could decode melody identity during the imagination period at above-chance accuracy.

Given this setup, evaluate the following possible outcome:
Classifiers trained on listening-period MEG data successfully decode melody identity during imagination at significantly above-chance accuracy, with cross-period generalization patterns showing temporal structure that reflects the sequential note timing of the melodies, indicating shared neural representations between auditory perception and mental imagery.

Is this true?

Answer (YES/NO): NO